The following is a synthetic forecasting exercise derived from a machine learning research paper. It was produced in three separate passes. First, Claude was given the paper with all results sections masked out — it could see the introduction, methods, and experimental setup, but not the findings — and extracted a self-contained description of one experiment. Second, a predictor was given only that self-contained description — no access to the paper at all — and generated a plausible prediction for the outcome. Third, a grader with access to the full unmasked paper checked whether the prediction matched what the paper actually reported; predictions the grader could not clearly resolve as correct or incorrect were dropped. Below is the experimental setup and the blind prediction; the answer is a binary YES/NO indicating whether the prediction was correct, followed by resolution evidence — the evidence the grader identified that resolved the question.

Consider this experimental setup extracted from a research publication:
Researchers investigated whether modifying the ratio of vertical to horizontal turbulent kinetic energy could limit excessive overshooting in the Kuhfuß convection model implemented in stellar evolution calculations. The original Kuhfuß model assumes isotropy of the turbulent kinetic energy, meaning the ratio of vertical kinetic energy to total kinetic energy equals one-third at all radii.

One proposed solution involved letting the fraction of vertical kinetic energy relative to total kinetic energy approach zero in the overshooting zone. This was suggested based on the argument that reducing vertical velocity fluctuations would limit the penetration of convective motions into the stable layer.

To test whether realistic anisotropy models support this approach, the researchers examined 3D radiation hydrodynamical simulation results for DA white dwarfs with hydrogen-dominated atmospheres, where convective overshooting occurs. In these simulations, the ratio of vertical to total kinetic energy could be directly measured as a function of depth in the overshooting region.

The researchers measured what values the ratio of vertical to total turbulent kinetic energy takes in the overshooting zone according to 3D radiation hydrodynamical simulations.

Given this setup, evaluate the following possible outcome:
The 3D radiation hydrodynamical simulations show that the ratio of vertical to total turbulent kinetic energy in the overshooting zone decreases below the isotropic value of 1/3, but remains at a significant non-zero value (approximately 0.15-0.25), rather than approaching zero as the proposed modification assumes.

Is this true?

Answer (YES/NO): NO